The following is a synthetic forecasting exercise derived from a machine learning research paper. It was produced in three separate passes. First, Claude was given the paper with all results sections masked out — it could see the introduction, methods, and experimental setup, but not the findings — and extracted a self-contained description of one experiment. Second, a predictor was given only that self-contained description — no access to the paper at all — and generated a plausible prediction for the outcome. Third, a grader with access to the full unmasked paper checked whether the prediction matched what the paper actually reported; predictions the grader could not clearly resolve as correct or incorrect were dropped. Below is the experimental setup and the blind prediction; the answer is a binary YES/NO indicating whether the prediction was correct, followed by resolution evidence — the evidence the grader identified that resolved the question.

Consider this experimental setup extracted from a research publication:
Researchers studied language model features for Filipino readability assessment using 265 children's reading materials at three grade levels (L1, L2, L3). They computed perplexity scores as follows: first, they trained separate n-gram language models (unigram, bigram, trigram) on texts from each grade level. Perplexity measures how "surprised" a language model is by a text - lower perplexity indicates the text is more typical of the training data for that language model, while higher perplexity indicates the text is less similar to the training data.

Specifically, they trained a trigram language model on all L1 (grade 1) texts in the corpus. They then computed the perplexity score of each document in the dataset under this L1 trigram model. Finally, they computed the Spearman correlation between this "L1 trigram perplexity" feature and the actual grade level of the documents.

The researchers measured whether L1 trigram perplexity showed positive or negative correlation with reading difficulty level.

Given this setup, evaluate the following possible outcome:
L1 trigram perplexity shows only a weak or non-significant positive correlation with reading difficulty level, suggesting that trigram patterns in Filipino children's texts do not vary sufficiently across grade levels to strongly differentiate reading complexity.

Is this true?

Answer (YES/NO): YES